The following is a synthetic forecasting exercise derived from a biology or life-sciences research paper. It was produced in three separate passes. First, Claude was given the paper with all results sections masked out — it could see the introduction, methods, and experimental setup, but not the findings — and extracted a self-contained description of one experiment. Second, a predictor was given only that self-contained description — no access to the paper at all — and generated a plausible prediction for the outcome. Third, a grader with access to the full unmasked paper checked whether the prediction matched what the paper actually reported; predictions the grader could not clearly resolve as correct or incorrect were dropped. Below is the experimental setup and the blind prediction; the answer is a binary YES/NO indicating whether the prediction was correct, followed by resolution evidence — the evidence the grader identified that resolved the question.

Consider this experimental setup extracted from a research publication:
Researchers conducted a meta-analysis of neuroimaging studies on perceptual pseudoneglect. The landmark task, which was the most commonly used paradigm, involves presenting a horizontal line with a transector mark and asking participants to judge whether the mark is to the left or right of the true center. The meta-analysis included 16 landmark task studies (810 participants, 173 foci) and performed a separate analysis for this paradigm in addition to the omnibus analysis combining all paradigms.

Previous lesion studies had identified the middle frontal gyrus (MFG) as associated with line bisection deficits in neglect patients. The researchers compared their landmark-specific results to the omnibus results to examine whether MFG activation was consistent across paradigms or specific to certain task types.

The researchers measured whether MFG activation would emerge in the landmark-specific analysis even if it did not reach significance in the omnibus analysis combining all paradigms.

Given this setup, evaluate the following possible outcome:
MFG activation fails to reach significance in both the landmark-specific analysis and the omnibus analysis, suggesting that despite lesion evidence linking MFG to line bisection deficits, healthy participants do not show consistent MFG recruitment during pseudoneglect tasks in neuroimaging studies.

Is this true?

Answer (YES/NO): NO